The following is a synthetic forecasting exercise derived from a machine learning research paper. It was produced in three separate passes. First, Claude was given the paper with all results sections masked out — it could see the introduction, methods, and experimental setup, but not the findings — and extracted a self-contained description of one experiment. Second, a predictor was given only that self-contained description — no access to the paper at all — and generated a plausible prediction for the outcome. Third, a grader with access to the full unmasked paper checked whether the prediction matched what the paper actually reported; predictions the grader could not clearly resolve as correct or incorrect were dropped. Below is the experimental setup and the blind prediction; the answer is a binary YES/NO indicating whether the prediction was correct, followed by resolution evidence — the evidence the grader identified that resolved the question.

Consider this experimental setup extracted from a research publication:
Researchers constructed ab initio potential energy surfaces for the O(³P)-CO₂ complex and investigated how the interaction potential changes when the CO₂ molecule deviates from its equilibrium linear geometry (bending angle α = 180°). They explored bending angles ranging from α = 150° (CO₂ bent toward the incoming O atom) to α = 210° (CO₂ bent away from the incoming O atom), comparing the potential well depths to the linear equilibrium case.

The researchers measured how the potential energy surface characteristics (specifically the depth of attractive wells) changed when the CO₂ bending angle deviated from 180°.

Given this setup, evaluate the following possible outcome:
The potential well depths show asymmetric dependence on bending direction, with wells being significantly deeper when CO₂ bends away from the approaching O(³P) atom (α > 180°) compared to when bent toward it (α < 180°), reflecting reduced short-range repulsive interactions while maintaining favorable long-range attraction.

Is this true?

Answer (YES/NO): NO